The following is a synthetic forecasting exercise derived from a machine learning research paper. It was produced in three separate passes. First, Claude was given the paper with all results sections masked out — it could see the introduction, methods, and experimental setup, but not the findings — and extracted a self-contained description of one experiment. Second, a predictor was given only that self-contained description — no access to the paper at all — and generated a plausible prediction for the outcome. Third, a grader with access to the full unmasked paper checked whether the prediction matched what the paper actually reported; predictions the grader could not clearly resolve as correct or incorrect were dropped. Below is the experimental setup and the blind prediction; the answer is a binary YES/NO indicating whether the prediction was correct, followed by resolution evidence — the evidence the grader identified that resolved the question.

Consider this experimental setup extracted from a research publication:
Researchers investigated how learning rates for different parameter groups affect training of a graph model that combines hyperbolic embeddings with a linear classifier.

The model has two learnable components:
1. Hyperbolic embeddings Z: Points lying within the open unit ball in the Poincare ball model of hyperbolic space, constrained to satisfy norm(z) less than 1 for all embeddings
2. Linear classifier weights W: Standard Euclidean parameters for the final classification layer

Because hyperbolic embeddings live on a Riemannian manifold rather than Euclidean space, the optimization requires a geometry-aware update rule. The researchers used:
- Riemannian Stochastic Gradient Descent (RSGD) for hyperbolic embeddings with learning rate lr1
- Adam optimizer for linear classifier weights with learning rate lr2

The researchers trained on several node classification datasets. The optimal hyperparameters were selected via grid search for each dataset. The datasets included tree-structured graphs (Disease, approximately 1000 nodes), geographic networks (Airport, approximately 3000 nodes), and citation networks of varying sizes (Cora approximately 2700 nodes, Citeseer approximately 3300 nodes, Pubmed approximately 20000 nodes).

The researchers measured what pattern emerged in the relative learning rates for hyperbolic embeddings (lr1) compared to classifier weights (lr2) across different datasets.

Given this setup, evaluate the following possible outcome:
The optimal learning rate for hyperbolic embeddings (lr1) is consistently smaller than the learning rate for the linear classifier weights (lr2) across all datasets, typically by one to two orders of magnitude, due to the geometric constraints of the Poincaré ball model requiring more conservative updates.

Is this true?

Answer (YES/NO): NO